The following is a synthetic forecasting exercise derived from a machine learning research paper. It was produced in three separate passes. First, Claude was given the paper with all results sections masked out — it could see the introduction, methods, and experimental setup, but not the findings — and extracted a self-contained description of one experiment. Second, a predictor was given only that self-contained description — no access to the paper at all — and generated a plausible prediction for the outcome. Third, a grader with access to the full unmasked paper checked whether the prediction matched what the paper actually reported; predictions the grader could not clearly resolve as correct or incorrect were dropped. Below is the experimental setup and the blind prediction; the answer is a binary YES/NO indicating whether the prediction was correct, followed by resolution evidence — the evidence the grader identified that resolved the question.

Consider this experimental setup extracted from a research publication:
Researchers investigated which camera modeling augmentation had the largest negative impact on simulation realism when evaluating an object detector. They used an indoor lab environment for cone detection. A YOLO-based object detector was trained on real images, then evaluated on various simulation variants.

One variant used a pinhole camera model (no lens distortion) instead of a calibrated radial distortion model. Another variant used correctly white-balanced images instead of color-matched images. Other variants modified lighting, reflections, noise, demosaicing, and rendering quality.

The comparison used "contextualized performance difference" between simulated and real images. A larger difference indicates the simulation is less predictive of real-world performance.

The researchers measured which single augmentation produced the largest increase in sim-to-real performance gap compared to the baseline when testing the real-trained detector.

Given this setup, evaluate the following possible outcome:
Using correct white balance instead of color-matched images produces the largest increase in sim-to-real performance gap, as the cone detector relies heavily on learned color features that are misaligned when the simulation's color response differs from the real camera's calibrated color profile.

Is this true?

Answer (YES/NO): NO